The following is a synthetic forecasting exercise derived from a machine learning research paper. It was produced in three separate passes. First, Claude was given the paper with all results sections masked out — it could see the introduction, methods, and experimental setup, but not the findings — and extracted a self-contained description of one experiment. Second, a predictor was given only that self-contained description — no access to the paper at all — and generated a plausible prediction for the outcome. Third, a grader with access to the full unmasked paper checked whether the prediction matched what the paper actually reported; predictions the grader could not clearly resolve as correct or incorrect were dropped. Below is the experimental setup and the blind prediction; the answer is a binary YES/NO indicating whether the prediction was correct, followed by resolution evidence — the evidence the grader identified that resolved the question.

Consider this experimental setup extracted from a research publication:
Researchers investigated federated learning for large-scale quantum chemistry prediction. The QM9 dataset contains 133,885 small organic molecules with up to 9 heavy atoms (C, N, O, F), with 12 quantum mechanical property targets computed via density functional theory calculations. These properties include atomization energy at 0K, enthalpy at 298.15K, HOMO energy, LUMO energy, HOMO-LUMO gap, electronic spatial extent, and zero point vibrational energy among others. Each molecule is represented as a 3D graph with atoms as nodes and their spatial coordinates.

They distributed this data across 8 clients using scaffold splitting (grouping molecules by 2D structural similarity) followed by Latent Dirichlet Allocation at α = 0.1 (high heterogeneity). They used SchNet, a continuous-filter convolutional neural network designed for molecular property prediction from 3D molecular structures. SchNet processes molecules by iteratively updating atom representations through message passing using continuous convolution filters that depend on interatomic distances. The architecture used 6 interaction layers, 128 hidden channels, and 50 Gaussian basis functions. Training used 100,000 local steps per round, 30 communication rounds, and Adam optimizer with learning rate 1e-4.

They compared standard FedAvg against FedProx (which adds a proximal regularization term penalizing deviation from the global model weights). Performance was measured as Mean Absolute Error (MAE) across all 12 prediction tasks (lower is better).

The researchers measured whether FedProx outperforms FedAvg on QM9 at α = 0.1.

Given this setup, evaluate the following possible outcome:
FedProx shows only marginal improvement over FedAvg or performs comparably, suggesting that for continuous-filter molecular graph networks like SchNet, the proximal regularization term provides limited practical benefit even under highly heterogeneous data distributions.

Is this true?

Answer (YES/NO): NO